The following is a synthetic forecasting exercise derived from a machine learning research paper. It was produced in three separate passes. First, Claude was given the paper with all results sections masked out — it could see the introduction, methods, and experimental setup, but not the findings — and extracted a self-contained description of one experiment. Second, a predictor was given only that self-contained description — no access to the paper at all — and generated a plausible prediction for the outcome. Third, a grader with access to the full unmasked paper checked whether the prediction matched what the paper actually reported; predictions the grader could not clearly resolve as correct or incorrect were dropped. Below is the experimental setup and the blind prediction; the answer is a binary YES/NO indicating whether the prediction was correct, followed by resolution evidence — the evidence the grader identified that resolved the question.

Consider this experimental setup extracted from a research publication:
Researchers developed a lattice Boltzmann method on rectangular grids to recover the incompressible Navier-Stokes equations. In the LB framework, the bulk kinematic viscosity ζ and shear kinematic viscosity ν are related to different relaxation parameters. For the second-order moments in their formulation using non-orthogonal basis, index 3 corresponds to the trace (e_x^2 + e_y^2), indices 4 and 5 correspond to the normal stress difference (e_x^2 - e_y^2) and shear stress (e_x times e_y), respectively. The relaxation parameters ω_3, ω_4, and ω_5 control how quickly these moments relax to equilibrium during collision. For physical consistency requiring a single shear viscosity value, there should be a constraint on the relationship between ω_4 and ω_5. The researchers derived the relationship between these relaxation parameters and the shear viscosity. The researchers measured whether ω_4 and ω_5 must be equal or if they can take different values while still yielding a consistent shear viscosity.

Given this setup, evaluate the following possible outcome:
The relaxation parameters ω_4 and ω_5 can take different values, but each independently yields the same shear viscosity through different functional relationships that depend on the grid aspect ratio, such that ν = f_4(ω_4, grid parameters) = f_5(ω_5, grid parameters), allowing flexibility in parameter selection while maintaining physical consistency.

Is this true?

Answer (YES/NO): NO